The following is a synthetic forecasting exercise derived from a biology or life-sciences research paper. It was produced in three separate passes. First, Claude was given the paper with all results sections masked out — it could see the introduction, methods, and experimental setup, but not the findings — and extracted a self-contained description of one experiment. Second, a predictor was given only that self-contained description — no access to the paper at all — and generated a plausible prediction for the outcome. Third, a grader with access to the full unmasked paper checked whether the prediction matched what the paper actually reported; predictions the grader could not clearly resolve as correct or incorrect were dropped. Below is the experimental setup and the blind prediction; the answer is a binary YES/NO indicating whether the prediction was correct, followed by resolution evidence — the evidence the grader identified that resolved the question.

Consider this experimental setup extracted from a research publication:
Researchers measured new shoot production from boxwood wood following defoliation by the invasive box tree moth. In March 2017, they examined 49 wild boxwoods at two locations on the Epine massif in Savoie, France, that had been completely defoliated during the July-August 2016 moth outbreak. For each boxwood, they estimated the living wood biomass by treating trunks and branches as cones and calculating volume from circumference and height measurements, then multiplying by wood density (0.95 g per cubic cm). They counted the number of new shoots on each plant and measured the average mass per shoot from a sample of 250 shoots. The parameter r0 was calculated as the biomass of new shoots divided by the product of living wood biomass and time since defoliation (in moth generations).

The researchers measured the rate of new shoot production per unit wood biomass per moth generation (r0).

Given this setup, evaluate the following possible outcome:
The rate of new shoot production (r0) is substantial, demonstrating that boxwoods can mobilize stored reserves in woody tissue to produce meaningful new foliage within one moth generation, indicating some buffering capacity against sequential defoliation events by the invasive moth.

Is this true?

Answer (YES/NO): NO